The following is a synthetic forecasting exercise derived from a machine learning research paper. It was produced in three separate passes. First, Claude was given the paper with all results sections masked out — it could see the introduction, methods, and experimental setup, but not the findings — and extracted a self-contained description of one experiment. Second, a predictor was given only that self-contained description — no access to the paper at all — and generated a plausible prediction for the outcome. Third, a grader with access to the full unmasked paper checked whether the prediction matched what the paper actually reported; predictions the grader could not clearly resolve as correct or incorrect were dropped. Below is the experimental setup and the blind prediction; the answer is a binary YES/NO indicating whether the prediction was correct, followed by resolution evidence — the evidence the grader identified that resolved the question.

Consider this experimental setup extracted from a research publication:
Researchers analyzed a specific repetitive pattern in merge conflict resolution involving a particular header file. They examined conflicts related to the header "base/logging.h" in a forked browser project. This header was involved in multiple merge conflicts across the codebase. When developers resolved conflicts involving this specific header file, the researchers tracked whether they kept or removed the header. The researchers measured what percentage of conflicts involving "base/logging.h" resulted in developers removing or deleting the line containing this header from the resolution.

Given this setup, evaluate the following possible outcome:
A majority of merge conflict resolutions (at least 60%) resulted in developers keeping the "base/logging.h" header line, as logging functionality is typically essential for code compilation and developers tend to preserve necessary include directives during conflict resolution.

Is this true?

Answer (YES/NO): NO